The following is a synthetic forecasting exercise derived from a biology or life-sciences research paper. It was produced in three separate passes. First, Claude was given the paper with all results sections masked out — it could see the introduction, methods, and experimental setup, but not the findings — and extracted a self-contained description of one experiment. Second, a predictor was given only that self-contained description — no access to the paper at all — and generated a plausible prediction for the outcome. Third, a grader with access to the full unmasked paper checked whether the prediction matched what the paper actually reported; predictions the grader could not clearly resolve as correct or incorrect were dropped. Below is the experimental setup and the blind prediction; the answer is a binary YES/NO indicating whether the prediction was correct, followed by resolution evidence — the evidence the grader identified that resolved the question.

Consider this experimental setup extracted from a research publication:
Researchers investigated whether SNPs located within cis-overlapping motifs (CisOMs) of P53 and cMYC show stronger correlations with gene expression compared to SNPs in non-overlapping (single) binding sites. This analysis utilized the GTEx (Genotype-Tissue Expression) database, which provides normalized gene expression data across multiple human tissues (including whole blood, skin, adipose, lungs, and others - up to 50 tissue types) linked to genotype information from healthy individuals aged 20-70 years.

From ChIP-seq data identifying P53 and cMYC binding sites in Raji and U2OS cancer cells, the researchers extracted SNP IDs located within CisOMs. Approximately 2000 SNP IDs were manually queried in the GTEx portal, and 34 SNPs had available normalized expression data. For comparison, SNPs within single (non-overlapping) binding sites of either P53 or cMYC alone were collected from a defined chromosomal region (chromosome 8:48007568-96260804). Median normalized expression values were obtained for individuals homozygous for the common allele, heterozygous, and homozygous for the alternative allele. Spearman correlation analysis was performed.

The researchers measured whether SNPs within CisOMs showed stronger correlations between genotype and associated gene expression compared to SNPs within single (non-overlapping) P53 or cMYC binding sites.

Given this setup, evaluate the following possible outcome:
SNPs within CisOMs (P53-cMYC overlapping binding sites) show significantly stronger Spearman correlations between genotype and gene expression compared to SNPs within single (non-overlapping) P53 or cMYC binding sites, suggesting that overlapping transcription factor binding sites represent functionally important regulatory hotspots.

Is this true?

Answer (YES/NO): YES